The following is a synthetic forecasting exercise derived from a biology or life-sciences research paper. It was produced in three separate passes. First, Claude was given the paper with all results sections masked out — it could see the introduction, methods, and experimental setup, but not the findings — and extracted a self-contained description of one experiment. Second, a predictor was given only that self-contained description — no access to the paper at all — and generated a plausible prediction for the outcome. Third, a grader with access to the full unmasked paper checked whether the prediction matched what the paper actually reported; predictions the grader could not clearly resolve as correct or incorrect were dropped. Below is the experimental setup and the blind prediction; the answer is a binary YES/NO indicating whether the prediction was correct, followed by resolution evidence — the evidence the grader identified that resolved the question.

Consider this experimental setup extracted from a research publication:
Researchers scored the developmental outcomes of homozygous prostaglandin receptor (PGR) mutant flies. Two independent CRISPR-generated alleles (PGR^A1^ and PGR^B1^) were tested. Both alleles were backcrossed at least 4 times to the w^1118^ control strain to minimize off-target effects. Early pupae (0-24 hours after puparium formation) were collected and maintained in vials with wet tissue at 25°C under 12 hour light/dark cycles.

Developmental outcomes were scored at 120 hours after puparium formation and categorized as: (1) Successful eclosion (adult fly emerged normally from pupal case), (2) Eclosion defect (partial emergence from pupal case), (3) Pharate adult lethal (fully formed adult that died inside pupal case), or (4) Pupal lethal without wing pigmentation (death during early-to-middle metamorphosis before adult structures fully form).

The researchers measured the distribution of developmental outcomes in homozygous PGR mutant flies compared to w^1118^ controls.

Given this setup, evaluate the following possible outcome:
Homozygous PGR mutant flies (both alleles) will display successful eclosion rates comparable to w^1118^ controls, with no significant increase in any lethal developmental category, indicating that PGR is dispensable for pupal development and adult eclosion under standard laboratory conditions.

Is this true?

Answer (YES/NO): NO